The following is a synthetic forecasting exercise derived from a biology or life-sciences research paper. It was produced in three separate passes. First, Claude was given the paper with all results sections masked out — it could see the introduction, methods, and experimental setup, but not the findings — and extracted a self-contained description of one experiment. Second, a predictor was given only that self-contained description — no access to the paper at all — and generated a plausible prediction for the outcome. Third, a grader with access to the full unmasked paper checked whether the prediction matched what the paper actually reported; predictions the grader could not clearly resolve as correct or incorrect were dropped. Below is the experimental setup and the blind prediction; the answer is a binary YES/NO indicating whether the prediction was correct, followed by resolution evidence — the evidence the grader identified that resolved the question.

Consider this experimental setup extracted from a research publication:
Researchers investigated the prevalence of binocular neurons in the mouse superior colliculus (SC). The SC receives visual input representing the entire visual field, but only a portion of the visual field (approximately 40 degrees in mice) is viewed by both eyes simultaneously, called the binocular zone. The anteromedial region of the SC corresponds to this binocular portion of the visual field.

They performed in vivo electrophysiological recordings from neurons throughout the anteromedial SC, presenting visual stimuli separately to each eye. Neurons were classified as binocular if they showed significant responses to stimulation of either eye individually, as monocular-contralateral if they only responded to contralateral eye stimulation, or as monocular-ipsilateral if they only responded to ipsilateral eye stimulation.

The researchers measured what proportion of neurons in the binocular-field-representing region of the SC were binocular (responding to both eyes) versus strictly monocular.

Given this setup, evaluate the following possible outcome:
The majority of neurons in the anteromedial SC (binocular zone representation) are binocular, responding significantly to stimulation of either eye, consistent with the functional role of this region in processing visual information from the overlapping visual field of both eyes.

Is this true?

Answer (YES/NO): NO